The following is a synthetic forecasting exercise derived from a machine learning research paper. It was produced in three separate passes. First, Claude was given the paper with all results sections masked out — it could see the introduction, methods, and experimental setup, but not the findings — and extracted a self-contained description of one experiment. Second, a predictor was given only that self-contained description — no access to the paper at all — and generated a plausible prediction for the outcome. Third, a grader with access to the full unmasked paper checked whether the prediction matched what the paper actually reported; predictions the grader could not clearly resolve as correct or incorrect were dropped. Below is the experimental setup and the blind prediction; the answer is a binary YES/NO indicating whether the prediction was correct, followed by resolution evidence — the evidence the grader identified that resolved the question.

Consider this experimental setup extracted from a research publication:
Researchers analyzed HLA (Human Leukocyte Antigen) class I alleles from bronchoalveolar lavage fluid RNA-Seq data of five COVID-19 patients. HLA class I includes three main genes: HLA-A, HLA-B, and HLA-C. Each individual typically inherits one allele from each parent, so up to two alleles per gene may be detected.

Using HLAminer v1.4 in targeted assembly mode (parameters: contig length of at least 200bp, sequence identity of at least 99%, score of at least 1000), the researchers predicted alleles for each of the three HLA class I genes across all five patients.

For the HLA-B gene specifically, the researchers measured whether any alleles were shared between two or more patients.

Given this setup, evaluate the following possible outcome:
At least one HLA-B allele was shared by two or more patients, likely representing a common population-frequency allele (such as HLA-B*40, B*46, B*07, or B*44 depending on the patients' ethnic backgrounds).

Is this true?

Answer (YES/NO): YES